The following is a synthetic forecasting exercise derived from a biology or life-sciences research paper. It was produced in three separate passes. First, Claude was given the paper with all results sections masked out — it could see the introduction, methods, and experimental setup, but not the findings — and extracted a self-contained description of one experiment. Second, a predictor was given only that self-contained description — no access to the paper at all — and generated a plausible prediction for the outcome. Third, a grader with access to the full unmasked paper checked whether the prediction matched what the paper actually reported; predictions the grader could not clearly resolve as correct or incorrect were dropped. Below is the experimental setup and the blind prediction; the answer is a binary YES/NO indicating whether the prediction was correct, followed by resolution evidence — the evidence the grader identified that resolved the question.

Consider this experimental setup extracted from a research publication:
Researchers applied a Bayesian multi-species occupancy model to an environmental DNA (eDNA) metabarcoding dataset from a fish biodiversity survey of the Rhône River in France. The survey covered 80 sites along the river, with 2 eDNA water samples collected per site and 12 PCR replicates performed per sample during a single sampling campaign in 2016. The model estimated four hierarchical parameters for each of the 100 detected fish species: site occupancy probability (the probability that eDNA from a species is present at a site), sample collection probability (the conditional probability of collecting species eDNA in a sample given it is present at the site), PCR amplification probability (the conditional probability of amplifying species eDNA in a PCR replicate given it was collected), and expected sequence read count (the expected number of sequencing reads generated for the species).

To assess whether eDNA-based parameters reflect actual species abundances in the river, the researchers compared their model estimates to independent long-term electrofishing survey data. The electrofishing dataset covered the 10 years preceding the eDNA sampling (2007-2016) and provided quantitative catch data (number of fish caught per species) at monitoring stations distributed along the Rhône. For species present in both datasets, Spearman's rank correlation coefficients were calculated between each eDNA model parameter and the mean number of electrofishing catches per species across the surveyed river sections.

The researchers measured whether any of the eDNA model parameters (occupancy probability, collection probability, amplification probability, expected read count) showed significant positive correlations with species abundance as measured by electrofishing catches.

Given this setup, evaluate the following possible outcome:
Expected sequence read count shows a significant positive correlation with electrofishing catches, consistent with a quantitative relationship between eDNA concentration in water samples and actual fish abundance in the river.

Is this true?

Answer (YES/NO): YES